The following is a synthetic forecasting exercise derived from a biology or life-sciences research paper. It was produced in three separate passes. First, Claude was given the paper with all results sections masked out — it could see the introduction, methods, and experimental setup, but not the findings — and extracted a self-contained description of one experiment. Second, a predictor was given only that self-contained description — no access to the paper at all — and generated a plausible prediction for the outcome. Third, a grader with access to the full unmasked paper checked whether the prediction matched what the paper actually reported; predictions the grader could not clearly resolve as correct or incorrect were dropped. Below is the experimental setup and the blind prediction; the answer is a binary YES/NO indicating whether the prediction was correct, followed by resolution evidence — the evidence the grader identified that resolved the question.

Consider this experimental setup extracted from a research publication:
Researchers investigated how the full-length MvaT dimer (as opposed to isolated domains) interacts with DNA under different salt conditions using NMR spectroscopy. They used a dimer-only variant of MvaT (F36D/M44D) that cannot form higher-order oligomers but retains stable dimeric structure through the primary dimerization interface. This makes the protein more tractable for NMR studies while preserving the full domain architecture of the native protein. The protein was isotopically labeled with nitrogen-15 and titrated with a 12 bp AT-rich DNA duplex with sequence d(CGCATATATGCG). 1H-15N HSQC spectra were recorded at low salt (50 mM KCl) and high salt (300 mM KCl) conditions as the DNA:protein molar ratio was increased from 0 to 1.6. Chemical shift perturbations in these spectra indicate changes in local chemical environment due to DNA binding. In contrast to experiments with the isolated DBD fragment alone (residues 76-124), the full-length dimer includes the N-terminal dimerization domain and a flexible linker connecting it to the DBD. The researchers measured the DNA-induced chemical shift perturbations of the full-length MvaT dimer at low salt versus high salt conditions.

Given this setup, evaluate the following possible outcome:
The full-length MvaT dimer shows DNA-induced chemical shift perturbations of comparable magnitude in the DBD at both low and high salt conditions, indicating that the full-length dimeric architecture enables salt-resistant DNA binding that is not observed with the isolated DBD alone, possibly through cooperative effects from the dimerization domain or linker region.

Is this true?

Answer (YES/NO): NO